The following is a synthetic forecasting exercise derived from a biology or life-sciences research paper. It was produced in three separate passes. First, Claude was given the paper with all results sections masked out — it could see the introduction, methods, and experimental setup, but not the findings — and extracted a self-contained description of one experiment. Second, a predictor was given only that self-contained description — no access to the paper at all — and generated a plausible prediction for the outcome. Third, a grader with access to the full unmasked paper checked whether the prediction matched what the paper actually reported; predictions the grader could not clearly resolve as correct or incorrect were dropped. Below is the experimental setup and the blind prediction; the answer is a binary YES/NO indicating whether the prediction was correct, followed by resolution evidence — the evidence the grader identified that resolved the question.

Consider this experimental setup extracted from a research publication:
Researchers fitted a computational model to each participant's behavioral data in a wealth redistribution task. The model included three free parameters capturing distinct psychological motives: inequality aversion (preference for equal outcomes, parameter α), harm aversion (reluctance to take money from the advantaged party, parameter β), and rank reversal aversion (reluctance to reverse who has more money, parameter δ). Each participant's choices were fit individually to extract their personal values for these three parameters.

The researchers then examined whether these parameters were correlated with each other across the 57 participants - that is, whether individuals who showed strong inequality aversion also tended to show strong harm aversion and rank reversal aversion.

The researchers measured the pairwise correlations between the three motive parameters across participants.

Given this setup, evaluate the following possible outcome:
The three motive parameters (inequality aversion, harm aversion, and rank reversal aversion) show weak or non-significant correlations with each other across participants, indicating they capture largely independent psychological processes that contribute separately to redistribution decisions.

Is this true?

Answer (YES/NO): NO